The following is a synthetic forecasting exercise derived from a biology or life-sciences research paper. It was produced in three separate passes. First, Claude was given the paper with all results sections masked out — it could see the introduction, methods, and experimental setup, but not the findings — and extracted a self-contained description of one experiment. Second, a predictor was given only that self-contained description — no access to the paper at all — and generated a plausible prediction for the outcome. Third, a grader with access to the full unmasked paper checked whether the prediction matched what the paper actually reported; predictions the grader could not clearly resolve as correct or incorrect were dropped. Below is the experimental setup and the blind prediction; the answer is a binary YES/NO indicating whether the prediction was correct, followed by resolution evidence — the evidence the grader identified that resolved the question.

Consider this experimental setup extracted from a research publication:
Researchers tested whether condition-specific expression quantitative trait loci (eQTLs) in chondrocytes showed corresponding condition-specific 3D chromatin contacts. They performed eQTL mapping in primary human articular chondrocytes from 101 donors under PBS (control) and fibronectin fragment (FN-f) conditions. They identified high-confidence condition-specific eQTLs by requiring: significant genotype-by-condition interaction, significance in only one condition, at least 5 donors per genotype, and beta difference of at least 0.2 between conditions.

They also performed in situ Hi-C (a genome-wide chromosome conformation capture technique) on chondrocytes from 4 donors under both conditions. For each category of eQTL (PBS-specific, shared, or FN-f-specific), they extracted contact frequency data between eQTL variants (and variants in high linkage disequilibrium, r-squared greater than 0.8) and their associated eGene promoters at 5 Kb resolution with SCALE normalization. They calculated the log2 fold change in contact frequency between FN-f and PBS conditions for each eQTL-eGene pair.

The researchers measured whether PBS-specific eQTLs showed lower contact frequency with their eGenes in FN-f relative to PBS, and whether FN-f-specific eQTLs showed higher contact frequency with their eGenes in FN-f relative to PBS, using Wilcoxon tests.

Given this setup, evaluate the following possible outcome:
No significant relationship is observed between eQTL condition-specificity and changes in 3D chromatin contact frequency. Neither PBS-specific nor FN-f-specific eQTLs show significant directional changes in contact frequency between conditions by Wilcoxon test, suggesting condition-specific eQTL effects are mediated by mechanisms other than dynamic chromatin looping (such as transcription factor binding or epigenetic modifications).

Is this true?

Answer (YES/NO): NO